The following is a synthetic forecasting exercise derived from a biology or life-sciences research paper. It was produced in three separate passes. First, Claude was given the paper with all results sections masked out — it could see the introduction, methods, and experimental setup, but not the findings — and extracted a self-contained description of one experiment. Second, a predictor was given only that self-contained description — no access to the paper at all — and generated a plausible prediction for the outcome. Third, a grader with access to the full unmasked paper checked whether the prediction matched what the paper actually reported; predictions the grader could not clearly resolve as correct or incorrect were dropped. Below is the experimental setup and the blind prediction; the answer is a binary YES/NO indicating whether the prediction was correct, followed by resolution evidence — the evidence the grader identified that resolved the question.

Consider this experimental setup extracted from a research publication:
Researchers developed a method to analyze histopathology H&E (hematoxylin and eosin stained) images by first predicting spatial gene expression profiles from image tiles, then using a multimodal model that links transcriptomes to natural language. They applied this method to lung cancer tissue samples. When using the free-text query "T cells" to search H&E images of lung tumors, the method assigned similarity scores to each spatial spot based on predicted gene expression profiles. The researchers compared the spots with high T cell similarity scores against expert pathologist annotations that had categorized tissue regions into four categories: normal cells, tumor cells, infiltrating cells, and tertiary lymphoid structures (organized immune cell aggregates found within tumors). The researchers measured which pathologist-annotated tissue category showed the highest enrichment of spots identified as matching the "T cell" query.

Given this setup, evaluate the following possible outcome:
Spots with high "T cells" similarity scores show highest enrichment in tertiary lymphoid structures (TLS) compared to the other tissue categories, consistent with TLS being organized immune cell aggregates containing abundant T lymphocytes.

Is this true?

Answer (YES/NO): YES